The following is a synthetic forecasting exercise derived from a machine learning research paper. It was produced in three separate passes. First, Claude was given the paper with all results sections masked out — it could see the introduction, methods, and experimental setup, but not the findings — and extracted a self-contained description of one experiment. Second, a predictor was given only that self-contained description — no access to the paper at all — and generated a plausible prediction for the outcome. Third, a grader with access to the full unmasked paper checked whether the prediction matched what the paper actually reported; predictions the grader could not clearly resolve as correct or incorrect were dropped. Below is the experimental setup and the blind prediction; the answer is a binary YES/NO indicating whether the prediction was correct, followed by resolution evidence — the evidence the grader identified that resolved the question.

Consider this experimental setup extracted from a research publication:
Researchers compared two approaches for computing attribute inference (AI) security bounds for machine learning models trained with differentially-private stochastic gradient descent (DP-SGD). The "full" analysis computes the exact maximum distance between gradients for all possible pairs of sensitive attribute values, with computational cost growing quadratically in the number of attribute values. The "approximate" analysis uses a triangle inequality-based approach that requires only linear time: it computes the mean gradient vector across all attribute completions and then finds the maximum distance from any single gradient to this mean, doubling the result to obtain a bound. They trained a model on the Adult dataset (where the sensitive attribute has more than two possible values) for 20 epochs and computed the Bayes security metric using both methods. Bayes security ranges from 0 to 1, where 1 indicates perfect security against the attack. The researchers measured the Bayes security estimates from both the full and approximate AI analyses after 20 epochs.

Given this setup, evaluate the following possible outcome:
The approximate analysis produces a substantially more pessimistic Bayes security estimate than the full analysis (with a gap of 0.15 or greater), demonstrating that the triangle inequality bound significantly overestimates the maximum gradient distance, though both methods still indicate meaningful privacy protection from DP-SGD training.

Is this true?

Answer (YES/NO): NO